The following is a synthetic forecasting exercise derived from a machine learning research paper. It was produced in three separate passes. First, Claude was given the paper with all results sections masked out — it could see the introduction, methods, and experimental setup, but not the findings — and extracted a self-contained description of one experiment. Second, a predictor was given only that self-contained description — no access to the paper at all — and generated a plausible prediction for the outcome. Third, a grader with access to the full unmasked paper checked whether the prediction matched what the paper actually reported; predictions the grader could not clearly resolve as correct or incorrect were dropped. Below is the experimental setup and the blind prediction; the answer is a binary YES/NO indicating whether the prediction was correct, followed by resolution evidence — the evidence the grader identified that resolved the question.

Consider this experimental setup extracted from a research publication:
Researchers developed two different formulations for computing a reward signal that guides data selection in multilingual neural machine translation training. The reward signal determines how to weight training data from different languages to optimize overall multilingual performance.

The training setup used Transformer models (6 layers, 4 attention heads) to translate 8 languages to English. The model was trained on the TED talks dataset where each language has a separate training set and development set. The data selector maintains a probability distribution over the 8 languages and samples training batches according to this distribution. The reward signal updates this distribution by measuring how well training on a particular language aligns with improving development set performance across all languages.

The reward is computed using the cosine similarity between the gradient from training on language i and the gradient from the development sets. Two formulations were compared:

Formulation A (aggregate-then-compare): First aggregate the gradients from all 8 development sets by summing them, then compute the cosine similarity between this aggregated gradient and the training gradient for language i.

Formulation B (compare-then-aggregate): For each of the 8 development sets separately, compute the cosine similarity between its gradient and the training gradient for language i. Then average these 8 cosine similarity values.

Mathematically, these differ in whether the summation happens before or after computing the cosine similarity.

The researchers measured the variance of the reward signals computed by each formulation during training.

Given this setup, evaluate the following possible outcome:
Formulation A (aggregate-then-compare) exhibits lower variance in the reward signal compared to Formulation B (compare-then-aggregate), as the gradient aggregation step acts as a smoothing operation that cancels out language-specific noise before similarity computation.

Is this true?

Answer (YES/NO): NO